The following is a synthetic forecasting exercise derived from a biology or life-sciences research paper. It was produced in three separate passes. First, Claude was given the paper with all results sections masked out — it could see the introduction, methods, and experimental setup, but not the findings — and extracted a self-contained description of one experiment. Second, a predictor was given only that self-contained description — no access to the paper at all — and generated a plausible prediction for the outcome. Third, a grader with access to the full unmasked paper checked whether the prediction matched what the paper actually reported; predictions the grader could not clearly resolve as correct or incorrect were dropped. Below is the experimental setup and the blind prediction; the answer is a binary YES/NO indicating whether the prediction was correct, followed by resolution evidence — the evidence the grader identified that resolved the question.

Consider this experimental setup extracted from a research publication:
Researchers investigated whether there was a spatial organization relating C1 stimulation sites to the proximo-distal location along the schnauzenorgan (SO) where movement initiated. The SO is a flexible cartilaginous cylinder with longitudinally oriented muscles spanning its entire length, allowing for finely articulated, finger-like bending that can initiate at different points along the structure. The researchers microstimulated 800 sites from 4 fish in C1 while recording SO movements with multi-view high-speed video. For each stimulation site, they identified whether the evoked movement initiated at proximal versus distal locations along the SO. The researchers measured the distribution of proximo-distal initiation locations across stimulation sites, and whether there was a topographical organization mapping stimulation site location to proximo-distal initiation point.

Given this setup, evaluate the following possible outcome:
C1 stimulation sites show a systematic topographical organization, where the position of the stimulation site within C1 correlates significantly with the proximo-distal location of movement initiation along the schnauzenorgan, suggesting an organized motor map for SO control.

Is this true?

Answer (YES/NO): NO